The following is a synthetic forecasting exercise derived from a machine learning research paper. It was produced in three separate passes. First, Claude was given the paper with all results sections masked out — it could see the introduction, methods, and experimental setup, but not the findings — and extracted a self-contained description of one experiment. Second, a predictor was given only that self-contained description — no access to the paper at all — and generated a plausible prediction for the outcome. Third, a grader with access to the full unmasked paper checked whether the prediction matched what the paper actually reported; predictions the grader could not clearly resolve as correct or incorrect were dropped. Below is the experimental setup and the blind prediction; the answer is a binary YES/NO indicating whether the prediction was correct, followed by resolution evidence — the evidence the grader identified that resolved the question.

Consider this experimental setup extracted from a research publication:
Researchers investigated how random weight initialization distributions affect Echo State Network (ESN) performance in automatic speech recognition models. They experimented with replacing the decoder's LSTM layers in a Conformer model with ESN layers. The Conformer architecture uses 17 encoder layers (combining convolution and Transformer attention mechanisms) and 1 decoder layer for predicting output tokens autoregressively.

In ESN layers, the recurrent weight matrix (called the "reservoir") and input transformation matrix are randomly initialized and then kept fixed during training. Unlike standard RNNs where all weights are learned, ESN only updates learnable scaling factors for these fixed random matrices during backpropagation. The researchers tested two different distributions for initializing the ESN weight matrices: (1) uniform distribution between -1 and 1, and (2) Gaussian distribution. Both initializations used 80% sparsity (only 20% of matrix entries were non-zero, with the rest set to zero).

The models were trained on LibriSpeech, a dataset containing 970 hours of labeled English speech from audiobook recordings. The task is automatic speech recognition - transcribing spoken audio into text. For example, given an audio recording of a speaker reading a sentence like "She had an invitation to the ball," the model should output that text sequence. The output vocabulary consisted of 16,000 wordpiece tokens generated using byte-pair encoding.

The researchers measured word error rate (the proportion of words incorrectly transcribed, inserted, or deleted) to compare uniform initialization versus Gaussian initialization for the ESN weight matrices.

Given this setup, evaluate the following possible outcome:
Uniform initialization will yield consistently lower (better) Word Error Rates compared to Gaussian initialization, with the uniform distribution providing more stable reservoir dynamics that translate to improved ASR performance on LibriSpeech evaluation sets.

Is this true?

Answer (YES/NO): NO